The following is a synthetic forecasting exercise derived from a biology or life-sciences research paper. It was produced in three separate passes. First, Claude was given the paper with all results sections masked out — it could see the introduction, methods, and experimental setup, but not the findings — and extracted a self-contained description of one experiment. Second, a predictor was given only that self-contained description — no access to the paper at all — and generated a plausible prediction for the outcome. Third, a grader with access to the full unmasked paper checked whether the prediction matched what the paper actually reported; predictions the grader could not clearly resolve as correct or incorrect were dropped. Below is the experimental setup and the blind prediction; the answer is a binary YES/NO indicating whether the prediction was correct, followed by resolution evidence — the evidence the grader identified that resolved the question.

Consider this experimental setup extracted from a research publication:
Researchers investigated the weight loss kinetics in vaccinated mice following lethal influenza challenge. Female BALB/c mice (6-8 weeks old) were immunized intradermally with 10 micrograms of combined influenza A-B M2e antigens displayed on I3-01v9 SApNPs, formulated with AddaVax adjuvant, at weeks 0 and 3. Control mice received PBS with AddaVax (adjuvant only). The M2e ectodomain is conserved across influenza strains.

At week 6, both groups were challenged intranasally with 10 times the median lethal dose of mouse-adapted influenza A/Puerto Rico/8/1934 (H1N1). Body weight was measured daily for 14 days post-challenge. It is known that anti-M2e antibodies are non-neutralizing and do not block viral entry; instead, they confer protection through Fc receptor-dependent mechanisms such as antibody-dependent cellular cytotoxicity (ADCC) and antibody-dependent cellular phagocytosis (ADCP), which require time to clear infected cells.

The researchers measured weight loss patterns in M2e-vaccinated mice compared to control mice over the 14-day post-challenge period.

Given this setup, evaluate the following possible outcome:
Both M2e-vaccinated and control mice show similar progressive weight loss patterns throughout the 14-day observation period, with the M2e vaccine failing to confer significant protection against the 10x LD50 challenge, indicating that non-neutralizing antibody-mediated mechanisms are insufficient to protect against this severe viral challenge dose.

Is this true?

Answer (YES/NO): NO